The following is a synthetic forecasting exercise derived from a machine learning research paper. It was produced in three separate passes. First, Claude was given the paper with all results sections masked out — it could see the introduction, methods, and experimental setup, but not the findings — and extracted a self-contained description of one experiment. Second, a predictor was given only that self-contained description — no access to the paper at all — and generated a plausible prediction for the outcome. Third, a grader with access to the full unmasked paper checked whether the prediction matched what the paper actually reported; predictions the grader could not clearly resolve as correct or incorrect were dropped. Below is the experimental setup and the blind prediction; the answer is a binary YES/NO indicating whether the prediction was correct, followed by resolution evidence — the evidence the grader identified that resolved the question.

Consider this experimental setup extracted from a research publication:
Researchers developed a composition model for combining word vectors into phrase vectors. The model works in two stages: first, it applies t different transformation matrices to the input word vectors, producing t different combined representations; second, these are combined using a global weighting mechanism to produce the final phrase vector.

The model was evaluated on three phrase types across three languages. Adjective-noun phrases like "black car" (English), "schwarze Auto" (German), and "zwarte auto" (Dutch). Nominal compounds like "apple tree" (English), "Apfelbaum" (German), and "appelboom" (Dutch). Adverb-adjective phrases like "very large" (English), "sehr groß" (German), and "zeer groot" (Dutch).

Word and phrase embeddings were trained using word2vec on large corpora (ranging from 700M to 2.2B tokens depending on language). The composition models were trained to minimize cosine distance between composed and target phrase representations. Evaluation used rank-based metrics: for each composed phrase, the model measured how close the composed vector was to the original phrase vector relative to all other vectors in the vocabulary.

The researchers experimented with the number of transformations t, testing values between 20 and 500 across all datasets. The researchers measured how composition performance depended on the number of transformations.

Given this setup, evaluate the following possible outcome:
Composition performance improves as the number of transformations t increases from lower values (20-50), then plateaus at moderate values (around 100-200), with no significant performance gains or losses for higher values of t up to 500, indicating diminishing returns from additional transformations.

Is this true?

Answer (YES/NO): NO